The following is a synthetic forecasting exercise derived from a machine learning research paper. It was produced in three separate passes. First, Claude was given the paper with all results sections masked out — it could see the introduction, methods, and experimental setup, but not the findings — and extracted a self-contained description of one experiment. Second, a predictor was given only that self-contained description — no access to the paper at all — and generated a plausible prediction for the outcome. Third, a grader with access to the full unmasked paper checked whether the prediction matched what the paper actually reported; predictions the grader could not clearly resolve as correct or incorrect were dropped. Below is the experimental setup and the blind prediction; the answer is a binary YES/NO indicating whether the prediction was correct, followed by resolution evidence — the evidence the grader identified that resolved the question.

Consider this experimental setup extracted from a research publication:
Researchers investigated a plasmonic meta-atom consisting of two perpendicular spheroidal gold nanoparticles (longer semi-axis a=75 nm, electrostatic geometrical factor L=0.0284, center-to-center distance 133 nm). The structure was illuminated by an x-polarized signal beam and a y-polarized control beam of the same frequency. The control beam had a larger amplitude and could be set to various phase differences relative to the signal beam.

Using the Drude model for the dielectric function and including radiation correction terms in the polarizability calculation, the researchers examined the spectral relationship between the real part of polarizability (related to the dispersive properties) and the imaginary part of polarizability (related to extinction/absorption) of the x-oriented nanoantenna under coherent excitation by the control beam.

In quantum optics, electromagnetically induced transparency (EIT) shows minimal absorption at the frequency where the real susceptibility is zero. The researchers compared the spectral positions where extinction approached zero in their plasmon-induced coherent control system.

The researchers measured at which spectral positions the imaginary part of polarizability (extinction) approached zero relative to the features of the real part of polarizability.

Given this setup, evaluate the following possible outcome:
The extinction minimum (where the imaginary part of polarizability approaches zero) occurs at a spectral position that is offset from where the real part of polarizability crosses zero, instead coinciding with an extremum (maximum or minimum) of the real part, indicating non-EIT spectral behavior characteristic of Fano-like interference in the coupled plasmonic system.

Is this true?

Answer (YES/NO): YES